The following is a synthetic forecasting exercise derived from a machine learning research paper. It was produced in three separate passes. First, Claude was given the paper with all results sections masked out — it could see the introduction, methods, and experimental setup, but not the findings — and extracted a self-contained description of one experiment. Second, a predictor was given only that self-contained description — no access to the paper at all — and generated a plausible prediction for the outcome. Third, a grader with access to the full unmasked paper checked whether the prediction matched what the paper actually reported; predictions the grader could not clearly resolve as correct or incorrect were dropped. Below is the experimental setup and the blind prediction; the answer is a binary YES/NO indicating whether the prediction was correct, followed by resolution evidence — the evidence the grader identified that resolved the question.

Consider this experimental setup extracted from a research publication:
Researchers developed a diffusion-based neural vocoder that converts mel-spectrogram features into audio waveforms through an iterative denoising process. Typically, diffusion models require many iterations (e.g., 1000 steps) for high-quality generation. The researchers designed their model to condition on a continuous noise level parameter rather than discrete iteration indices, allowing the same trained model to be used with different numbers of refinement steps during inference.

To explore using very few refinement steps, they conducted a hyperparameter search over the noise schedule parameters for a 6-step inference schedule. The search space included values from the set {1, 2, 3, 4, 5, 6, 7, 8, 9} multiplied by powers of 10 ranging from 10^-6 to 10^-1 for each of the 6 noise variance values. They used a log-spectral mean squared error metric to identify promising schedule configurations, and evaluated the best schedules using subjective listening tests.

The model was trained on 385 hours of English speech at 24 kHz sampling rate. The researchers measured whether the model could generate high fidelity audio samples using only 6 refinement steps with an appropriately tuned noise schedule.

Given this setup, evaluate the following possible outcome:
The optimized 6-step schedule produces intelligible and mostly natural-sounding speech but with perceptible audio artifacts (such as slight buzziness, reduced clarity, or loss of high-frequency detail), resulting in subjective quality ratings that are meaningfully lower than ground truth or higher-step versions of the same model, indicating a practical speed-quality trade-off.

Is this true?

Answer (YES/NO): NO